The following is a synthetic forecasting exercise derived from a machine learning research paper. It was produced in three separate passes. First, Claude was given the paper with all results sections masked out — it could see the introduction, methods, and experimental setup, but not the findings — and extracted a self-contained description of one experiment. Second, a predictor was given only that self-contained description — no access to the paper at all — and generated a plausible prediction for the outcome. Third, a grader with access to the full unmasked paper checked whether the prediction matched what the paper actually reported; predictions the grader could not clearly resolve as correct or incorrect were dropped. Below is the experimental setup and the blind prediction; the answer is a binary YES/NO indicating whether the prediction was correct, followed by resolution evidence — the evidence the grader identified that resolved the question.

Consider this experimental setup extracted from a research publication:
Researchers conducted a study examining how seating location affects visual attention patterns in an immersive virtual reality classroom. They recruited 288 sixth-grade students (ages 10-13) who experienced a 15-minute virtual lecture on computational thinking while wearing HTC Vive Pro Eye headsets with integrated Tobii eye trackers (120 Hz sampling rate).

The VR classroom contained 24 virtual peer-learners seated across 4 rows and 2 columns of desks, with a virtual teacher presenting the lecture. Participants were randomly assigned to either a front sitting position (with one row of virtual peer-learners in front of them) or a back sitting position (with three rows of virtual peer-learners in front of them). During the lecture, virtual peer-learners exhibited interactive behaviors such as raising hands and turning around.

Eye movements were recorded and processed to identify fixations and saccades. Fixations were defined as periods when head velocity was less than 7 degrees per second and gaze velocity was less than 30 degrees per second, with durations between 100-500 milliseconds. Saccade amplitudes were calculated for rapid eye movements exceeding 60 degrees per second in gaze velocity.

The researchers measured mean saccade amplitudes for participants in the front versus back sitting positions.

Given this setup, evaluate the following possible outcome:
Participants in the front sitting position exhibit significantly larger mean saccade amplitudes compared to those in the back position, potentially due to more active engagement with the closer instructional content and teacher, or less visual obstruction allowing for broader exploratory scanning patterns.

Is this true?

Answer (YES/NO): YES